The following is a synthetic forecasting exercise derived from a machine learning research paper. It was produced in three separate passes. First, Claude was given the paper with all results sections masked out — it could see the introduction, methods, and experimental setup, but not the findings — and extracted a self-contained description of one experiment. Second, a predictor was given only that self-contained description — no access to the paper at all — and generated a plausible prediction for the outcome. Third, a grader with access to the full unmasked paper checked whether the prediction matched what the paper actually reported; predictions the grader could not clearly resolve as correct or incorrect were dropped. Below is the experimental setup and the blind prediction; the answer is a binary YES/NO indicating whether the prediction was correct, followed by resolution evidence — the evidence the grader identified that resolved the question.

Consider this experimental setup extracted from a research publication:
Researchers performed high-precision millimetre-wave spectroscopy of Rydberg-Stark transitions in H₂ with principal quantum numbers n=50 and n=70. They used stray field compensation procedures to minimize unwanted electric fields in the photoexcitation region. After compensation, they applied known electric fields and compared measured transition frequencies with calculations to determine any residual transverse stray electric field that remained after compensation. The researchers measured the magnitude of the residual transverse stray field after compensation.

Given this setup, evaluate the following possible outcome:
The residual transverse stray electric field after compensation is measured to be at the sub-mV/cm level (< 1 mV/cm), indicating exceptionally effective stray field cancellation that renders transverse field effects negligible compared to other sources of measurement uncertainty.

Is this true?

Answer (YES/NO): YES